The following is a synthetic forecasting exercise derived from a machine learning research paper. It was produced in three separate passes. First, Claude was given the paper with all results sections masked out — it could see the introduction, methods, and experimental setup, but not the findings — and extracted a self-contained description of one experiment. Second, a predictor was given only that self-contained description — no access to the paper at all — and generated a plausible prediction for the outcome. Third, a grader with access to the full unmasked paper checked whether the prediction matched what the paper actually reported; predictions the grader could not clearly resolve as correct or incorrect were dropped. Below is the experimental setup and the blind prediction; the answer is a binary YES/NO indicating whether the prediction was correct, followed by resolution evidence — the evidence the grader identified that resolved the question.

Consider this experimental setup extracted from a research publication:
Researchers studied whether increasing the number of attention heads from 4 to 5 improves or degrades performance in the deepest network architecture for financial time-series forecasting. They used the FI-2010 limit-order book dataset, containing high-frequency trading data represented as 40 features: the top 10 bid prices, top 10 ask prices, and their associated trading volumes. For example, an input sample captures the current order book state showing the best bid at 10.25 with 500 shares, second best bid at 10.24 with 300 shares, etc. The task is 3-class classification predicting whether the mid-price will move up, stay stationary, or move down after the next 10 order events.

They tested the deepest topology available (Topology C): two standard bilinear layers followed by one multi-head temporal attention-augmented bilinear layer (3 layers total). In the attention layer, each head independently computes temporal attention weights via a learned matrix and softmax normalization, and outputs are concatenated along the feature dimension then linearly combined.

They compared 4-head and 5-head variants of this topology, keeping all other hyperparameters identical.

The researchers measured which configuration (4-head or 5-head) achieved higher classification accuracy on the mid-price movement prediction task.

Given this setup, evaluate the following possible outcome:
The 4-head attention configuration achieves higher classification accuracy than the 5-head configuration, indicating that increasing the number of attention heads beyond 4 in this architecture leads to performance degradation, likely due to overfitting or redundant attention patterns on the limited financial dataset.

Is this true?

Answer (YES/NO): YES